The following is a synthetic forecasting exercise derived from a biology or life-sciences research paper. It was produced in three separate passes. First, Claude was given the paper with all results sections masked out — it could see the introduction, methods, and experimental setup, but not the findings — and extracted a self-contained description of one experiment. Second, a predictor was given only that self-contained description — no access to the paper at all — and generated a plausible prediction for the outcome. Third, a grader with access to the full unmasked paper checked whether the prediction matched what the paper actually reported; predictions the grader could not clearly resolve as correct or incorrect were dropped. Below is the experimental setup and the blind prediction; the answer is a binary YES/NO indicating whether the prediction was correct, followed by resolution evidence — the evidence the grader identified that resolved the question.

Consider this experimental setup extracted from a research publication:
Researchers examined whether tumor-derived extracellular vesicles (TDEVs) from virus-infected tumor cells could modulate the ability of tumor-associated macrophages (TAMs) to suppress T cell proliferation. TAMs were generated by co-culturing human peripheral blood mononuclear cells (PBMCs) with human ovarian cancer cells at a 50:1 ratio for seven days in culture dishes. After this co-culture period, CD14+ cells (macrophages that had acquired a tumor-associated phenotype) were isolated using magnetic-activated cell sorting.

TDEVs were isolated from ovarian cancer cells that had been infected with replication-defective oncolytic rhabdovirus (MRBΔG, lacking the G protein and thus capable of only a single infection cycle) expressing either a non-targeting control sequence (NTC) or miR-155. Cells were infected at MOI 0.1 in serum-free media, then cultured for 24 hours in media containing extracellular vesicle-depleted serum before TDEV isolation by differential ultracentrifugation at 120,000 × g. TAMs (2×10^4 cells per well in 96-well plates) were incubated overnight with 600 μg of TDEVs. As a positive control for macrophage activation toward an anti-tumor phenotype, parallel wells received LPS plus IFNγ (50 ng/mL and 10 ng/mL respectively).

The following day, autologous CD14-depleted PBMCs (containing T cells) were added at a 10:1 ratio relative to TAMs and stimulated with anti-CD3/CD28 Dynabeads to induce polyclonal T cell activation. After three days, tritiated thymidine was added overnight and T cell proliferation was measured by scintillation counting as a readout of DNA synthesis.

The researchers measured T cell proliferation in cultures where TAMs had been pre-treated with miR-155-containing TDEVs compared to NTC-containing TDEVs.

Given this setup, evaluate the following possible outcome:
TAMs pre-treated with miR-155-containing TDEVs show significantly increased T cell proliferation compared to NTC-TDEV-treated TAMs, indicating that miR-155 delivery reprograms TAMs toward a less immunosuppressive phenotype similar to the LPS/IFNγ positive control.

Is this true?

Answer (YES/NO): YES